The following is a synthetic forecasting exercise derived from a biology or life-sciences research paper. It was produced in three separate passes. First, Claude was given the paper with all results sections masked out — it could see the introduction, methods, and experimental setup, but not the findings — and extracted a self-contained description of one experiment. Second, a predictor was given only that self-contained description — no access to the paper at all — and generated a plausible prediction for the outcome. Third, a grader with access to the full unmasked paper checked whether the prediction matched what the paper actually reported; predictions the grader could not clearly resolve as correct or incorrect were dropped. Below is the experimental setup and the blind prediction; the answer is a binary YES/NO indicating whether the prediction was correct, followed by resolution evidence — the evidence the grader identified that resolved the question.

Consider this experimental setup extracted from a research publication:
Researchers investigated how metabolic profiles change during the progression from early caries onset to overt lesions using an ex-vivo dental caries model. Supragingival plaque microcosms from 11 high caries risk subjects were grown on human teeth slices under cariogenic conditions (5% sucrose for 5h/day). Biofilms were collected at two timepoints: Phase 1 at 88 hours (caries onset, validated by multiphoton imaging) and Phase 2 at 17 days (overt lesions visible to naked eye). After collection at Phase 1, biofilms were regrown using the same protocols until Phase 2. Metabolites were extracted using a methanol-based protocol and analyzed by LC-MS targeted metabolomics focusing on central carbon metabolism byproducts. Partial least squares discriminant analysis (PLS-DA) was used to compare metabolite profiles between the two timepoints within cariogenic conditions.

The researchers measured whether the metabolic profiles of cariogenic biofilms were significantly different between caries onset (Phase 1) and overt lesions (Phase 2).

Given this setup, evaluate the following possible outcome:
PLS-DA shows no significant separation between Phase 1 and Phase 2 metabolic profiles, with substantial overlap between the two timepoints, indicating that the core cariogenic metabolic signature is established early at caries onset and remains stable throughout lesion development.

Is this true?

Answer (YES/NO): YES